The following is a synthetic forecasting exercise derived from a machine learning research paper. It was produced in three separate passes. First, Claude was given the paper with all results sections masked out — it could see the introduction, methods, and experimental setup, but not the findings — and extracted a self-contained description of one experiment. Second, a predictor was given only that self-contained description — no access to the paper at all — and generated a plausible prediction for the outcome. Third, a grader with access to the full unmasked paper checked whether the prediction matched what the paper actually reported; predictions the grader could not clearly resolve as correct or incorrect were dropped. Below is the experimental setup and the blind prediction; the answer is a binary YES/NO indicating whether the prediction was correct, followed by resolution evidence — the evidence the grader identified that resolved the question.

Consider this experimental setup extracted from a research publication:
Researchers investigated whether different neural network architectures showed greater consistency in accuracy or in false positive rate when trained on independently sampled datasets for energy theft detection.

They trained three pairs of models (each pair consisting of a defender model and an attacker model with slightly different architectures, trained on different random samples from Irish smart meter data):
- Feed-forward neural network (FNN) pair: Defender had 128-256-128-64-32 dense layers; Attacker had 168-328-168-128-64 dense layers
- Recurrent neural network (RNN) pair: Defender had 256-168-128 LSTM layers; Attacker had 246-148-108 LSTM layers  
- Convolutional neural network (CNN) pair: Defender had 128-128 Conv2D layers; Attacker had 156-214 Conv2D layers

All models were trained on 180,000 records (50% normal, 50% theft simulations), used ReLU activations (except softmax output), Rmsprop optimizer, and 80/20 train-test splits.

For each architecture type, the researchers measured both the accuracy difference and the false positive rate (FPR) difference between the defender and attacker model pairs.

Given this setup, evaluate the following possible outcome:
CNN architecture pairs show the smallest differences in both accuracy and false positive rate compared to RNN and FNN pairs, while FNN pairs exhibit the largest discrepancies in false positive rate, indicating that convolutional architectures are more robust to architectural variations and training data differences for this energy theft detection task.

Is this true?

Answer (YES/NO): NO